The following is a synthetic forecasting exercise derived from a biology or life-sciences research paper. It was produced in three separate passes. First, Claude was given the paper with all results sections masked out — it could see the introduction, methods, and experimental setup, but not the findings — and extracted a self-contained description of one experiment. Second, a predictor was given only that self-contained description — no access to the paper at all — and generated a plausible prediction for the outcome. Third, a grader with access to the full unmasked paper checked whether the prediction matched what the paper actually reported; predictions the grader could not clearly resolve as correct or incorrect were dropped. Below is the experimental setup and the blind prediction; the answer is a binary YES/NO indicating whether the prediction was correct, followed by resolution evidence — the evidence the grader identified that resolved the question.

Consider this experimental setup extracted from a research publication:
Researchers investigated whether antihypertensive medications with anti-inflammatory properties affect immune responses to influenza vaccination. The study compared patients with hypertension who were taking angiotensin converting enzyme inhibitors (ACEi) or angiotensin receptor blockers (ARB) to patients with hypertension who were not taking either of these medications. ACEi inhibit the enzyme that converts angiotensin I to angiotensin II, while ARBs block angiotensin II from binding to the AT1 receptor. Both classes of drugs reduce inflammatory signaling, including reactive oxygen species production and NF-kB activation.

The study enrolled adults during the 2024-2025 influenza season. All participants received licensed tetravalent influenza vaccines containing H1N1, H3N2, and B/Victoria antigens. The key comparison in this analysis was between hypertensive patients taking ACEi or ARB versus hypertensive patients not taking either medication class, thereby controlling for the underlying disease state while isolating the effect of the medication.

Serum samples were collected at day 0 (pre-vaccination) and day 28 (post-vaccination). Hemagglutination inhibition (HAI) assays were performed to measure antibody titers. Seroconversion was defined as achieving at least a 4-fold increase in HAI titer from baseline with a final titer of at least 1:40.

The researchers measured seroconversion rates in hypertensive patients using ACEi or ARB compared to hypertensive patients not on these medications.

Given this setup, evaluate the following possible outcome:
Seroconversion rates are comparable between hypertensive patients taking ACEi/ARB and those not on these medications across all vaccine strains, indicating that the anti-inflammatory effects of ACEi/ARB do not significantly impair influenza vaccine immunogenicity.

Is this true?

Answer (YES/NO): YES